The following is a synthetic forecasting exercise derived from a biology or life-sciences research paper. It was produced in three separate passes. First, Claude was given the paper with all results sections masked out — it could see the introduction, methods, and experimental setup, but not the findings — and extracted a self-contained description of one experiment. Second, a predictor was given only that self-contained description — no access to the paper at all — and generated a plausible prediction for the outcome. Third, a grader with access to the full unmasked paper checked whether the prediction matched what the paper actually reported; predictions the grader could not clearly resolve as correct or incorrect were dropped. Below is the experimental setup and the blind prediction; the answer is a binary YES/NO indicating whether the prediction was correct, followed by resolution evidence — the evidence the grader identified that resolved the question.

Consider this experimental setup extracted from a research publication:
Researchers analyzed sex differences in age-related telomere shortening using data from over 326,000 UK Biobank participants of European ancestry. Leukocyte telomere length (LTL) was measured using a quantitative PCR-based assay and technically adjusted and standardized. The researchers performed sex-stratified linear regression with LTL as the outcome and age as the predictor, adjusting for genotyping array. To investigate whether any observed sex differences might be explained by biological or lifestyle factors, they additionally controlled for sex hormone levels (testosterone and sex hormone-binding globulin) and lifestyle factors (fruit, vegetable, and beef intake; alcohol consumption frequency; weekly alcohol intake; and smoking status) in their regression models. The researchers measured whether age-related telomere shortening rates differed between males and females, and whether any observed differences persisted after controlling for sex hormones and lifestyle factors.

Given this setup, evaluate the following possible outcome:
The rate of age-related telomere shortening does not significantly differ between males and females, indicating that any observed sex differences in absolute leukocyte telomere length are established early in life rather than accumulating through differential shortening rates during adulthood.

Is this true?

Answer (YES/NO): NO